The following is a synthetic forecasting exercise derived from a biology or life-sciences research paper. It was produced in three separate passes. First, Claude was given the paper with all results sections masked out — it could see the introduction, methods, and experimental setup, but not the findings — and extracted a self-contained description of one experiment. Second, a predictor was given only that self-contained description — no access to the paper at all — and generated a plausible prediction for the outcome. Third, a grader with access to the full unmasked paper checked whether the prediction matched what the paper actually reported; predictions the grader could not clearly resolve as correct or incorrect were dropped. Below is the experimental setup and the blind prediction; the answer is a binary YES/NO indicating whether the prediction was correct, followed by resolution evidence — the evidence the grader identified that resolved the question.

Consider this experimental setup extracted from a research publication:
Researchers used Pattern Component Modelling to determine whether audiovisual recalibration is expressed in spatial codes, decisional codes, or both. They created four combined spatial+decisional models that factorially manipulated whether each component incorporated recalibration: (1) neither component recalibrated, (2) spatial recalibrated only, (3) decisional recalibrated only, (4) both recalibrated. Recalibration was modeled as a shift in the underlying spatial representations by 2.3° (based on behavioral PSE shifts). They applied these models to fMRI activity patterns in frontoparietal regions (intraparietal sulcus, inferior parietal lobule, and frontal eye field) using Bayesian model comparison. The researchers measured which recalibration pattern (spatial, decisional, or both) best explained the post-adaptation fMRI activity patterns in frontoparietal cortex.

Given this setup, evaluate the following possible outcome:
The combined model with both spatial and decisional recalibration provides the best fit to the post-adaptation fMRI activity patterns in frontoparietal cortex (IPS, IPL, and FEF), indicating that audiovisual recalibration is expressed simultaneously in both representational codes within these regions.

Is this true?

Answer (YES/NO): NO